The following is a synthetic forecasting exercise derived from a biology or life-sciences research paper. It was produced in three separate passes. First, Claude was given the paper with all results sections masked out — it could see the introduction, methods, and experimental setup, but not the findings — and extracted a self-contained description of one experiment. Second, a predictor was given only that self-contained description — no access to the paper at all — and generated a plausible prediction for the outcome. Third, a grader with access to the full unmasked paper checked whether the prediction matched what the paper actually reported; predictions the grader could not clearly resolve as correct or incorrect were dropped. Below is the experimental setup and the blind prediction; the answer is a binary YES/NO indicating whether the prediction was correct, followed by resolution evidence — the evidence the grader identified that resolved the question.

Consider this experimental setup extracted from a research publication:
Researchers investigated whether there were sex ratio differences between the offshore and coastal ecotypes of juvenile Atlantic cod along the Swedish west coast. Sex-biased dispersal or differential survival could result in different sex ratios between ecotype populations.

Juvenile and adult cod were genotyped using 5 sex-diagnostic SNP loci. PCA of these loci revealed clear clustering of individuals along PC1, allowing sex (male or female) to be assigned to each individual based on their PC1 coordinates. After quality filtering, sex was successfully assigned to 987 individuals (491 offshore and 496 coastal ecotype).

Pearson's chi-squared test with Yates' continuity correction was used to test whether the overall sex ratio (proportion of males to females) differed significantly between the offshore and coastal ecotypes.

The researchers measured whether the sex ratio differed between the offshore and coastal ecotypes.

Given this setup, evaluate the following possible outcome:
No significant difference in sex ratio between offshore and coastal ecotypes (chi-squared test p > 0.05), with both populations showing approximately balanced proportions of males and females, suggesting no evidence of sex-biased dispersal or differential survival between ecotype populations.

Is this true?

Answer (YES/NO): YES